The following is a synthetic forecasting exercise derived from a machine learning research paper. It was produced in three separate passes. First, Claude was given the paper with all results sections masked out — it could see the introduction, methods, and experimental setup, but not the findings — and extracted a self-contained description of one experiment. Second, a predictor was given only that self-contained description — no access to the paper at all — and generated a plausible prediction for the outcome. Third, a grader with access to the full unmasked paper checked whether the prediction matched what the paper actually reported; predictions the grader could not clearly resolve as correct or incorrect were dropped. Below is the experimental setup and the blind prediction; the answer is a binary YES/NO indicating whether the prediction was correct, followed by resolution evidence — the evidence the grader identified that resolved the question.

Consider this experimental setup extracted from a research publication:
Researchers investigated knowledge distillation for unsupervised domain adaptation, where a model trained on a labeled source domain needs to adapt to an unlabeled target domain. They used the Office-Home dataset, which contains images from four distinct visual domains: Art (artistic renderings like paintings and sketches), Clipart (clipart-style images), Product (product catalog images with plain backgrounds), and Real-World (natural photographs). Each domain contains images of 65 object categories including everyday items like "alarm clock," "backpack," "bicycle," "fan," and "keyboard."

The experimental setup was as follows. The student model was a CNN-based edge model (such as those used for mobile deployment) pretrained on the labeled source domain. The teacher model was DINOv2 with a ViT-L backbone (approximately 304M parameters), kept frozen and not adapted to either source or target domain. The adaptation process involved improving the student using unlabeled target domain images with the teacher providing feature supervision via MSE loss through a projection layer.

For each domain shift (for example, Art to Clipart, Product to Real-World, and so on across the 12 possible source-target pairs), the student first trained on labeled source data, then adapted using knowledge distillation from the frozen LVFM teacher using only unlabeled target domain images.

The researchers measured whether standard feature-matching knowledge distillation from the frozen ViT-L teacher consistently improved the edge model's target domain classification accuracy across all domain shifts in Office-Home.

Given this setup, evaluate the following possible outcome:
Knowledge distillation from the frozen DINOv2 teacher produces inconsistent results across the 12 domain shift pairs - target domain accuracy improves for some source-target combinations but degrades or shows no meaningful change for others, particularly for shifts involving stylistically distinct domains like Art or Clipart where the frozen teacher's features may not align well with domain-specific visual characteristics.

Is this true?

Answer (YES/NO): NO